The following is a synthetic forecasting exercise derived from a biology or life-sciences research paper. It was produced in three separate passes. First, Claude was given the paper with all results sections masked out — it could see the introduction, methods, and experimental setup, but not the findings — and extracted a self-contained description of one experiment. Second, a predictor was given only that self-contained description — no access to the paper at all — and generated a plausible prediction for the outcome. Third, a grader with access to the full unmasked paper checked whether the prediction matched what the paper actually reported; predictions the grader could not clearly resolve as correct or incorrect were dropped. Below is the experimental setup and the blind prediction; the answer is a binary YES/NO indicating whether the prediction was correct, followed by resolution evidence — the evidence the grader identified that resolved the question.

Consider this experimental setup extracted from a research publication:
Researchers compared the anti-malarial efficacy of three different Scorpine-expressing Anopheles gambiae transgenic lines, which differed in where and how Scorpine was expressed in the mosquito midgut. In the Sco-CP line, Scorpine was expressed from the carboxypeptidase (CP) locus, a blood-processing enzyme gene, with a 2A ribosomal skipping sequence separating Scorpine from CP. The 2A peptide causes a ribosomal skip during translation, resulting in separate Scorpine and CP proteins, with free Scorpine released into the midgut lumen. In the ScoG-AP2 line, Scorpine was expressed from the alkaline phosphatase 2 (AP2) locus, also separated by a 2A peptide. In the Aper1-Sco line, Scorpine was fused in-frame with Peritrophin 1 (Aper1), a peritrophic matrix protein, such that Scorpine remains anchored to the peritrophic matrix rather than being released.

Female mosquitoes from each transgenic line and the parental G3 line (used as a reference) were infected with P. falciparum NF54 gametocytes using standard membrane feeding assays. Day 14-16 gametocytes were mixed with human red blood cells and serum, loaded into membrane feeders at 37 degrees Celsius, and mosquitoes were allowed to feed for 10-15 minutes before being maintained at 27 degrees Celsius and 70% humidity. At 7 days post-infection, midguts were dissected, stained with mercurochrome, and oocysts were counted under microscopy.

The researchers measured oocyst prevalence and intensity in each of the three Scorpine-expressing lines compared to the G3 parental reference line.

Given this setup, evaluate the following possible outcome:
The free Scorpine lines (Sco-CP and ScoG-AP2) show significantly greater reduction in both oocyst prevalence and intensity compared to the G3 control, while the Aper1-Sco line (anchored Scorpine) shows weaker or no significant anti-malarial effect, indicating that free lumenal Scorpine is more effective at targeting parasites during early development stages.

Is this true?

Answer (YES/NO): NO